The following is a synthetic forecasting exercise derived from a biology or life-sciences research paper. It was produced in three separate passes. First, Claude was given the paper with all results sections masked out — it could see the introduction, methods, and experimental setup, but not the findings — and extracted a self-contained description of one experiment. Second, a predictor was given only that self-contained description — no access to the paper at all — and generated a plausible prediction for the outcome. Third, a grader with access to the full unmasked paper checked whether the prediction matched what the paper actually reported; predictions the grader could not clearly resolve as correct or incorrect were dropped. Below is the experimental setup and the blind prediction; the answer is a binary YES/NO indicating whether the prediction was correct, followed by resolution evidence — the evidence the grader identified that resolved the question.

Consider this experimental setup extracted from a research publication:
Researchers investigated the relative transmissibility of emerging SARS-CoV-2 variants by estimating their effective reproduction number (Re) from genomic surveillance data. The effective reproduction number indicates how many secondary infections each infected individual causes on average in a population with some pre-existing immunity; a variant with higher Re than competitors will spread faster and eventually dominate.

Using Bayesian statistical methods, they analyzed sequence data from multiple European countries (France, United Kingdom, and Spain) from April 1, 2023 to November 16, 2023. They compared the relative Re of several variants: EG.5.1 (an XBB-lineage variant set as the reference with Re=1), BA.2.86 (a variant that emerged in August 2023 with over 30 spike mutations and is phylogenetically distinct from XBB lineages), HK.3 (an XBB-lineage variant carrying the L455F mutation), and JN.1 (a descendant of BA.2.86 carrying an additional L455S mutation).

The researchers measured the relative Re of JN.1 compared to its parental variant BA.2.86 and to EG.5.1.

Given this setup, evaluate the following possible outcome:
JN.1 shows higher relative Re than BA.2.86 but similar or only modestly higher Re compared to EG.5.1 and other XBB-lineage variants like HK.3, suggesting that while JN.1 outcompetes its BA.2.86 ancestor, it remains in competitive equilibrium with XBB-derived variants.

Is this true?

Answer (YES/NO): NO